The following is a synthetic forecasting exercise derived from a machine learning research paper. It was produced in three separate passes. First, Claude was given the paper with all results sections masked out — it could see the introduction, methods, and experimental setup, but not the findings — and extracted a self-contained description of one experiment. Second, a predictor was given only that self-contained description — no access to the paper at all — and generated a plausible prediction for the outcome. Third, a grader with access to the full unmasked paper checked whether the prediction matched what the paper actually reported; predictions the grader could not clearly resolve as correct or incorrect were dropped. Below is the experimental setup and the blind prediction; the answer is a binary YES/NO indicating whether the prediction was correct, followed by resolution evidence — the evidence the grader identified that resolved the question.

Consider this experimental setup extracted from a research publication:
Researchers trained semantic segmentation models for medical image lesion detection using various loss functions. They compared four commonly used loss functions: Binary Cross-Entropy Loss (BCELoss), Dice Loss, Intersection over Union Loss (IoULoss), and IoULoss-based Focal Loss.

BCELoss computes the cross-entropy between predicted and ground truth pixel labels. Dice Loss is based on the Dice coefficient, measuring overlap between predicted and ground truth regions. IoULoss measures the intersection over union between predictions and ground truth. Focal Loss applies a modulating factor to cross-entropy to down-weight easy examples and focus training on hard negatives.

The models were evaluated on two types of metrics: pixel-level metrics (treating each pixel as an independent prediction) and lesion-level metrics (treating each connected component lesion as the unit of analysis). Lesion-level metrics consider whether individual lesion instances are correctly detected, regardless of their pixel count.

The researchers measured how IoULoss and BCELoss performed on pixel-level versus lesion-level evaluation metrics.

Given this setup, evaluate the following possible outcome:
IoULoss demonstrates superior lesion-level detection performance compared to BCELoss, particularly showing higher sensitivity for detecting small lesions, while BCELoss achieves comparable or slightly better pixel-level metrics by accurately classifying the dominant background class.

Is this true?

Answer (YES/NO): NO